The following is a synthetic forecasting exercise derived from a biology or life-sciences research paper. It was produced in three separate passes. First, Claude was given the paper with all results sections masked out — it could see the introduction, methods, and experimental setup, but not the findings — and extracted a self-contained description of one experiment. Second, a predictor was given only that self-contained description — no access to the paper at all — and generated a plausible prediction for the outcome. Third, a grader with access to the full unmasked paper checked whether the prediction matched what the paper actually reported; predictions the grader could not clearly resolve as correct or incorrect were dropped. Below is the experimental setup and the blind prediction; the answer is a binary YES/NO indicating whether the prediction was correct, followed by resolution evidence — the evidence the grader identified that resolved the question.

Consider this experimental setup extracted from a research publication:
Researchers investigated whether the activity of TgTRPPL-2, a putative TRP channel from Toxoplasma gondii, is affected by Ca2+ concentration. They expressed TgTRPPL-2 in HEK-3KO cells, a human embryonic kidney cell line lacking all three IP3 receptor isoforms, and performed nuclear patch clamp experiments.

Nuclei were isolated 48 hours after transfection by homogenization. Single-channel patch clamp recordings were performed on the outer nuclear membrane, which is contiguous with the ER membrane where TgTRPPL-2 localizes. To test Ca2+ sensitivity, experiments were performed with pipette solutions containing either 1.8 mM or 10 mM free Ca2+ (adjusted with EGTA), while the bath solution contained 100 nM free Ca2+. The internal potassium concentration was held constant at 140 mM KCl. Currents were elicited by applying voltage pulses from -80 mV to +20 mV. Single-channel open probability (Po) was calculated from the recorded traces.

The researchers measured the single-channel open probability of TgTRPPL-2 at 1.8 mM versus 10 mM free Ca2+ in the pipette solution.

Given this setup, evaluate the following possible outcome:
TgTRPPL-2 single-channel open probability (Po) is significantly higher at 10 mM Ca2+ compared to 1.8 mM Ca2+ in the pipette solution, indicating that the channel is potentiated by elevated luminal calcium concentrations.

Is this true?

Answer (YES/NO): NO